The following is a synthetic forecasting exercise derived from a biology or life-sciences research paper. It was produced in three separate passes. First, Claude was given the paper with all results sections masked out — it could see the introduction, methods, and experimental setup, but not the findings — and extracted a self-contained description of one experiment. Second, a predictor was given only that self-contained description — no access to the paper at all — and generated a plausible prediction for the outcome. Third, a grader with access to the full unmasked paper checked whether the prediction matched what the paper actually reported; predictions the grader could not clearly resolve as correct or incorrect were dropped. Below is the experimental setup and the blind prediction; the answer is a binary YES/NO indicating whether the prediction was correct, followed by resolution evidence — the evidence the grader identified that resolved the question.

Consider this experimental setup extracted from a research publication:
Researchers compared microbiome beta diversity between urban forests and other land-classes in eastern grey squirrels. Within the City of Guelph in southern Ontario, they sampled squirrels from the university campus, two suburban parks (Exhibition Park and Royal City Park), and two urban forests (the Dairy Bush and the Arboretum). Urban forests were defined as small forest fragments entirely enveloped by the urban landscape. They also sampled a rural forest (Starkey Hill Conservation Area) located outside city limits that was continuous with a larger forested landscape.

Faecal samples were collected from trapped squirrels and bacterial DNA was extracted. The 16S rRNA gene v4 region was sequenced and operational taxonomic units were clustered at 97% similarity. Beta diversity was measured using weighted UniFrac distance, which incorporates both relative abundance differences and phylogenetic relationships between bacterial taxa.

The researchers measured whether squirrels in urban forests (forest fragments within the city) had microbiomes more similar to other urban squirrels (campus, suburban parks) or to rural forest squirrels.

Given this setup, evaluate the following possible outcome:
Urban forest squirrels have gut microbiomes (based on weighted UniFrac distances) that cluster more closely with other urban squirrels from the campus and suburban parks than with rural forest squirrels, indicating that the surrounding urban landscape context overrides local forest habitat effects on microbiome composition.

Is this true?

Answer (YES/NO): NO